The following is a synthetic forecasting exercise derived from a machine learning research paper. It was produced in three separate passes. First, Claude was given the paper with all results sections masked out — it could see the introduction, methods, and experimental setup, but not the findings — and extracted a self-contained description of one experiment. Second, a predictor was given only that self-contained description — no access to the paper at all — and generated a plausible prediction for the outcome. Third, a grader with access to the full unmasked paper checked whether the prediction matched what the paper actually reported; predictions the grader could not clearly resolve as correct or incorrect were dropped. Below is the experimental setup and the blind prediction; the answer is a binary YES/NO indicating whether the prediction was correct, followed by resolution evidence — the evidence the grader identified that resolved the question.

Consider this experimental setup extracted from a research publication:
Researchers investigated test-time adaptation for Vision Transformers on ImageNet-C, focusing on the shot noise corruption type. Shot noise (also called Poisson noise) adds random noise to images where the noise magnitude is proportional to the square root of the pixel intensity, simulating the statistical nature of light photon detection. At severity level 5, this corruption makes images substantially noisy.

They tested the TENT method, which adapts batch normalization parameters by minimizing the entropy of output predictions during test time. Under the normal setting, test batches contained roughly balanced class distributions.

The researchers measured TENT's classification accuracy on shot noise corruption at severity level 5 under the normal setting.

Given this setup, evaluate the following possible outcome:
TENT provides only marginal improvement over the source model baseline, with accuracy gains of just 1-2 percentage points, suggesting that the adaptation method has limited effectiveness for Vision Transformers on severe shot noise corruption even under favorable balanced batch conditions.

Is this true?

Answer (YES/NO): NO